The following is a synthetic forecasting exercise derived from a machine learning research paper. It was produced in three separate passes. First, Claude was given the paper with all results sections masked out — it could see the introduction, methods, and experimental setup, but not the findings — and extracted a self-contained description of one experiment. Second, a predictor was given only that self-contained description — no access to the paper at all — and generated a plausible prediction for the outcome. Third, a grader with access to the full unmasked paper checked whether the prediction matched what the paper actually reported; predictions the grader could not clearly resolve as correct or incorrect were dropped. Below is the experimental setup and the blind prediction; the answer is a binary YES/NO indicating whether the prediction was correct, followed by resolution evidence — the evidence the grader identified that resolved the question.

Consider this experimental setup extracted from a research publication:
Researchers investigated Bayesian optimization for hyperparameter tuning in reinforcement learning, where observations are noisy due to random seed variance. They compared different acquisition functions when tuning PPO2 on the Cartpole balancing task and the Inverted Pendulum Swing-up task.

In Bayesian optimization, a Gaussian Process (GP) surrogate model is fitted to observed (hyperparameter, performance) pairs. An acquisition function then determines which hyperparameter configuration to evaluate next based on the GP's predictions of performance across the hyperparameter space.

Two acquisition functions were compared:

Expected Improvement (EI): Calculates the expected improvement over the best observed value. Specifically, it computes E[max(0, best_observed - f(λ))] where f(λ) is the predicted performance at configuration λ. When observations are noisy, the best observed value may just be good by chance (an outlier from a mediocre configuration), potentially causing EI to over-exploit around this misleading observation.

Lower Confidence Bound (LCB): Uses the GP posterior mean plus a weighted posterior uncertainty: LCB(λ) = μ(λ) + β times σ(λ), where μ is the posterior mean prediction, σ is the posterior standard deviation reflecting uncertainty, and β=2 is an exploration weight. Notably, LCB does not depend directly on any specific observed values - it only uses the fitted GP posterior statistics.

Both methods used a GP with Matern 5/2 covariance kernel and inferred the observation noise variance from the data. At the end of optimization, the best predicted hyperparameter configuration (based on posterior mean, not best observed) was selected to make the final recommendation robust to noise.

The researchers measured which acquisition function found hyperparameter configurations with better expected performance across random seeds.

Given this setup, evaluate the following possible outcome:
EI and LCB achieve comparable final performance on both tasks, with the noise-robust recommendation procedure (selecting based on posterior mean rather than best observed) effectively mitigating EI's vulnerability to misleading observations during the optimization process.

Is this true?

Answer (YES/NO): NO